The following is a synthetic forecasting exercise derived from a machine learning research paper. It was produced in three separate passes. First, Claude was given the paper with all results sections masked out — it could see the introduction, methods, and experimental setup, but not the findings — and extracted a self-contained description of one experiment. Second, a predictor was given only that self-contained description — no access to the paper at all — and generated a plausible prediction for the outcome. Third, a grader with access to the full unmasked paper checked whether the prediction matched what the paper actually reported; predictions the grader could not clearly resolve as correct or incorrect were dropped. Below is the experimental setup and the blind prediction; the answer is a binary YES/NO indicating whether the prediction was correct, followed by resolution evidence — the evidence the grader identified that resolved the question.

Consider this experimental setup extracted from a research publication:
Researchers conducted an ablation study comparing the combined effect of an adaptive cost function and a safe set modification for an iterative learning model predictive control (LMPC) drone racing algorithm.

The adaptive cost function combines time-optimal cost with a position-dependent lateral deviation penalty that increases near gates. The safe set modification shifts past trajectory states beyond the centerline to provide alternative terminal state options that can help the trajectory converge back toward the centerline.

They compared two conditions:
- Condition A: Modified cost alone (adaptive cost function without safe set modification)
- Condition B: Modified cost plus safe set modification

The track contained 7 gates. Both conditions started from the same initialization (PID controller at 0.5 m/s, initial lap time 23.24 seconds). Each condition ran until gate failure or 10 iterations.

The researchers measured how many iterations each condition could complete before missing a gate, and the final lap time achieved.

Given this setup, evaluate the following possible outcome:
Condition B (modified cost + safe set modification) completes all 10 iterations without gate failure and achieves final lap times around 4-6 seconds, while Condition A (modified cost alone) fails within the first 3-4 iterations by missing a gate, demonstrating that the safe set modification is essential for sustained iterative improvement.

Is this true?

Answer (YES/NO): NO